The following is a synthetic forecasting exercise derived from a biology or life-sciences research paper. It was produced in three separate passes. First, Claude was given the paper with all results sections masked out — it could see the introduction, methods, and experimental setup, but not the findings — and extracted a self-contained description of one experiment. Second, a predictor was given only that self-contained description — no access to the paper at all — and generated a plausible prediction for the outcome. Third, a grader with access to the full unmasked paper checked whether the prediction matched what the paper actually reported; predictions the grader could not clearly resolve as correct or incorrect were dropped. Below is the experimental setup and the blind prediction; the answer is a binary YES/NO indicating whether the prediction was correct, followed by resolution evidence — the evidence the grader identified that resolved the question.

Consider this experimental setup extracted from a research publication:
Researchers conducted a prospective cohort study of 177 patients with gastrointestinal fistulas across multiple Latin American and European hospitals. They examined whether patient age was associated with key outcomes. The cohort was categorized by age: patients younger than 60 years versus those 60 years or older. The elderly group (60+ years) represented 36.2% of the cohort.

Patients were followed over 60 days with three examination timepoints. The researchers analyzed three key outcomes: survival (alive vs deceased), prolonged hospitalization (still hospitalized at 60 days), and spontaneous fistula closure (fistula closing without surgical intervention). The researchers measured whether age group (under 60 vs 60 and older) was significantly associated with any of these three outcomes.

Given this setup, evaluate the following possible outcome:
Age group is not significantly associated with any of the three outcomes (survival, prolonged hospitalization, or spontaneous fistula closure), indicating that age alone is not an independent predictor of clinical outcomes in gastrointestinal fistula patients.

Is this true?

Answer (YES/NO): YES